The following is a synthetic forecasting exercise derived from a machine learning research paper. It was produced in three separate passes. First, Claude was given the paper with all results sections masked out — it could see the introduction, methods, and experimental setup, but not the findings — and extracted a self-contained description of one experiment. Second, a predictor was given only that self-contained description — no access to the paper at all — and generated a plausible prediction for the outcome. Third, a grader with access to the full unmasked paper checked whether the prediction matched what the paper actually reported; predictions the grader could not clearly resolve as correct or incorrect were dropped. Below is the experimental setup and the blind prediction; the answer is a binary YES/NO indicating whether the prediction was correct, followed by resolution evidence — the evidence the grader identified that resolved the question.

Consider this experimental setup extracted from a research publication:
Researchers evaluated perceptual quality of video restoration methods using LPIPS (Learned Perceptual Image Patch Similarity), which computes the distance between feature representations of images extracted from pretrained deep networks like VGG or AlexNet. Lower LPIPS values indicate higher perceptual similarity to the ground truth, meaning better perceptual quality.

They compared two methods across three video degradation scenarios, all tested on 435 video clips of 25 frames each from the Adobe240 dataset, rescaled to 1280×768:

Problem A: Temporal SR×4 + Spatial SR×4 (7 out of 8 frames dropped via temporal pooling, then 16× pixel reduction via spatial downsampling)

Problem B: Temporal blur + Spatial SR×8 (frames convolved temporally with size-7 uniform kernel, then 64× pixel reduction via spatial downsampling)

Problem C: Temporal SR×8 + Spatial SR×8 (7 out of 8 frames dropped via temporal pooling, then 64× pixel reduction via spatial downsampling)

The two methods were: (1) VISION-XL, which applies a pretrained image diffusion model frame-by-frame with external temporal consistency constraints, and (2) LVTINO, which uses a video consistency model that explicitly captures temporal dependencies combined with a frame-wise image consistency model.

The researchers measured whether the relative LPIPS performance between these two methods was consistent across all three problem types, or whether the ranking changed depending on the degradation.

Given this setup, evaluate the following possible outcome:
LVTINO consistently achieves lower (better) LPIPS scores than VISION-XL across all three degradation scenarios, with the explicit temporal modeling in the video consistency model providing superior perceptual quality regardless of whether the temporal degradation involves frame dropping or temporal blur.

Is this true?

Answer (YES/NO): YES